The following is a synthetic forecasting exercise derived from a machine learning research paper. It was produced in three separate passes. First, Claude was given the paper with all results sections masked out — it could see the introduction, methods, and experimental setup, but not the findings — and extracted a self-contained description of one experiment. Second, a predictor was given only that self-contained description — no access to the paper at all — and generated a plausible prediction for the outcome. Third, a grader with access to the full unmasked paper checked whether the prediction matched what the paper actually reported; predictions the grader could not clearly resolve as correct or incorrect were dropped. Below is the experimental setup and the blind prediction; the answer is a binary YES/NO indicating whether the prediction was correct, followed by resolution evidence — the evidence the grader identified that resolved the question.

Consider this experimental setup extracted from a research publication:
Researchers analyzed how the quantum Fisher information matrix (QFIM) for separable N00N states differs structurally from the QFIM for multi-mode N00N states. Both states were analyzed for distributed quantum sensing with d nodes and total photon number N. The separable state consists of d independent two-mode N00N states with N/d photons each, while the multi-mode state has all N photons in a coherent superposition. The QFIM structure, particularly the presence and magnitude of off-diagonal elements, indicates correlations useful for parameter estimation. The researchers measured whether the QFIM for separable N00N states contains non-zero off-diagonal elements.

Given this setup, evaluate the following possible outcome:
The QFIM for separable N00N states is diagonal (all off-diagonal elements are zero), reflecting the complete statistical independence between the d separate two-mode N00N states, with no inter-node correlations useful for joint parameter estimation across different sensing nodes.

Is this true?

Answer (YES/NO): YES